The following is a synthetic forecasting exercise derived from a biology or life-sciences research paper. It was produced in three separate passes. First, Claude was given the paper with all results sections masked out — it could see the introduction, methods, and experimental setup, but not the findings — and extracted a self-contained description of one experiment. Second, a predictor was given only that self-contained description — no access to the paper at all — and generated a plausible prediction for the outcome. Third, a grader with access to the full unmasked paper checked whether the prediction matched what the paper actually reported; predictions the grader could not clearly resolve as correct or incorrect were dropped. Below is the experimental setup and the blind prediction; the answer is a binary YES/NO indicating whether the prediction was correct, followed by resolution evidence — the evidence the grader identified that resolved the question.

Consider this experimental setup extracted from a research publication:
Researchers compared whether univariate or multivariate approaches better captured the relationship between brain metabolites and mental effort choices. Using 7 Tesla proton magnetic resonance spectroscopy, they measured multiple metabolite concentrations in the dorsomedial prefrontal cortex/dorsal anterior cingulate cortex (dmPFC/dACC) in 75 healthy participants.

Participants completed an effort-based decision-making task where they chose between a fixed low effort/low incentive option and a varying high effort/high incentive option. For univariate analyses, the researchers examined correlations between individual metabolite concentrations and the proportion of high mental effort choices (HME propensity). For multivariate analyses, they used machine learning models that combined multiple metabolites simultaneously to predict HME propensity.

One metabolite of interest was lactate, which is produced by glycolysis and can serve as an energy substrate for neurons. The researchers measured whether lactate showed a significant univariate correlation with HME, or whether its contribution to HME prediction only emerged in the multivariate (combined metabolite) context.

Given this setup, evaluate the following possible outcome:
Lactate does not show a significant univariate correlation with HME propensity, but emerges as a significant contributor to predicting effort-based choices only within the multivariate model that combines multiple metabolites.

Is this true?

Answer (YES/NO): YES